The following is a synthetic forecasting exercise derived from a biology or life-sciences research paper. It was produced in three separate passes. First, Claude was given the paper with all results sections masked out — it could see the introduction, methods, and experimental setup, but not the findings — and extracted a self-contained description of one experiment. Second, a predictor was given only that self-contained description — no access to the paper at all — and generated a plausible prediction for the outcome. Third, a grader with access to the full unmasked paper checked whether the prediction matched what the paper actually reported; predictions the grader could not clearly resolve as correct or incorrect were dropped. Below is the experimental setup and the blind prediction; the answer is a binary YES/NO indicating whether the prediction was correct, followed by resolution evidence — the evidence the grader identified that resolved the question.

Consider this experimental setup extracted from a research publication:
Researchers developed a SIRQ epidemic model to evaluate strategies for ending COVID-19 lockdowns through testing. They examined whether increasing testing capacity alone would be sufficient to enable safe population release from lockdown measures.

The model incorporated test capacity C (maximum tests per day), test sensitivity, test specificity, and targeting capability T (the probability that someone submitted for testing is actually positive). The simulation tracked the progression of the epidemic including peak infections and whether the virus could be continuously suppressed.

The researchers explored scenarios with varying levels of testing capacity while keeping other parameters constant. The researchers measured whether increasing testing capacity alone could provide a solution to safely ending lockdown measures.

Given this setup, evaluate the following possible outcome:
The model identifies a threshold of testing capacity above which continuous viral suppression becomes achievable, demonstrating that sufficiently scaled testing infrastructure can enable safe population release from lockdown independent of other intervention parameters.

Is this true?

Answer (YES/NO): NO